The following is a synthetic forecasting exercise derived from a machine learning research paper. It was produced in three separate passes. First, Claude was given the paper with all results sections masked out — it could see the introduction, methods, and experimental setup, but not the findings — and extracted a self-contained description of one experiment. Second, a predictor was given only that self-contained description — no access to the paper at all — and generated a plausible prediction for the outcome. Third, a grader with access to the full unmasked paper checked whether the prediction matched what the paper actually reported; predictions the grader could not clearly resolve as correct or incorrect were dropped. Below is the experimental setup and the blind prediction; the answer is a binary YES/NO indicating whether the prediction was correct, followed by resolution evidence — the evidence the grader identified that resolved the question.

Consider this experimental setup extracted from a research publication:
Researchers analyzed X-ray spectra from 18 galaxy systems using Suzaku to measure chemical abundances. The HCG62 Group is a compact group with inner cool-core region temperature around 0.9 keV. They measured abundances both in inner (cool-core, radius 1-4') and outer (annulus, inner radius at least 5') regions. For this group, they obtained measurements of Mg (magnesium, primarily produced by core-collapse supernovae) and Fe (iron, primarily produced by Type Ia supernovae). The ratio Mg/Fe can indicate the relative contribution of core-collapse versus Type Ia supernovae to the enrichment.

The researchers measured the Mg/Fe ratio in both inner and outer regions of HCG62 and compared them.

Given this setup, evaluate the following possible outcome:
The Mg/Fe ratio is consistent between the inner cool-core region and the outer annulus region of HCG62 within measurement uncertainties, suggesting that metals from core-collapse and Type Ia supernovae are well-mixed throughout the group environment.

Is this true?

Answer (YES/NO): NO